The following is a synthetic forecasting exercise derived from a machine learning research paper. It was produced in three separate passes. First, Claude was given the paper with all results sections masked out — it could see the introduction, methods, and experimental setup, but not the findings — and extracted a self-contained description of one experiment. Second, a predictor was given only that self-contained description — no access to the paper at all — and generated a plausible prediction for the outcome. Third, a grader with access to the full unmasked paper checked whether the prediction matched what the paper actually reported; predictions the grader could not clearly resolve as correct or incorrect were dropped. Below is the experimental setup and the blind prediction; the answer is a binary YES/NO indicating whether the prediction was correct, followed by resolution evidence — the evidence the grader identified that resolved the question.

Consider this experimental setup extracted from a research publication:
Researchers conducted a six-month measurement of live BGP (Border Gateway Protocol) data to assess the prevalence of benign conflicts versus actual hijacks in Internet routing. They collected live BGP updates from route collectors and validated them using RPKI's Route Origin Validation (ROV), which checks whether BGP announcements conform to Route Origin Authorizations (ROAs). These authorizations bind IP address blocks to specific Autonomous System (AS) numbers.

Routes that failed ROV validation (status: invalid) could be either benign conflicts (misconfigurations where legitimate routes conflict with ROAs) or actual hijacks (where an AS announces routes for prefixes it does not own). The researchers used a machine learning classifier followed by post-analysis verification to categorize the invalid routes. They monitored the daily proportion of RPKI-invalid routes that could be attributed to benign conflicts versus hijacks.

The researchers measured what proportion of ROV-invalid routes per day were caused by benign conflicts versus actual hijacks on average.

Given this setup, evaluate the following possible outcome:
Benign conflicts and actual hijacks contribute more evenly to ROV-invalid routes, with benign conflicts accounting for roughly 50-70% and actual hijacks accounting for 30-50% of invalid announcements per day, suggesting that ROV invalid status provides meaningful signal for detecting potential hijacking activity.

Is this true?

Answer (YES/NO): NO